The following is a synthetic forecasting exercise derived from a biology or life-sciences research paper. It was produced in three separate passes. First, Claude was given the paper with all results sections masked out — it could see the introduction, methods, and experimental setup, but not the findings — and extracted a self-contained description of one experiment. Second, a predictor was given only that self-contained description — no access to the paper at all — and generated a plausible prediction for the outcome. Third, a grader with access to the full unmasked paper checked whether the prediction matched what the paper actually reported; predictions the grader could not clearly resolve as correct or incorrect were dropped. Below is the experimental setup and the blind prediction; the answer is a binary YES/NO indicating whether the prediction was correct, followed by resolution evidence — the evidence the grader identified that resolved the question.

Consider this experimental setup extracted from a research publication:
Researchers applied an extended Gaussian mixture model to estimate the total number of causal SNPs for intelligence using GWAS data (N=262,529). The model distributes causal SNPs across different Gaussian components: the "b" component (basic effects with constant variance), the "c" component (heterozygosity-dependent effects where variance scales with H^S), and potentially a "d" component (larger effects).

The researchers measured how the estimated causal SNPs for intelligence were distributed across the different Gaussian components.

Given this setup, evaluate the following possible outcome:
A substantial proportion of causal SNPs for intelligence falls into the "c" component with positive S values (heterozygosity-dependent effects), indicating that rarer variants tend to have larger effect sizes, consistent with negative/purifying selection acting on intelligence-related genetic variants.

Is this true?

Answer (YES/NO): NO